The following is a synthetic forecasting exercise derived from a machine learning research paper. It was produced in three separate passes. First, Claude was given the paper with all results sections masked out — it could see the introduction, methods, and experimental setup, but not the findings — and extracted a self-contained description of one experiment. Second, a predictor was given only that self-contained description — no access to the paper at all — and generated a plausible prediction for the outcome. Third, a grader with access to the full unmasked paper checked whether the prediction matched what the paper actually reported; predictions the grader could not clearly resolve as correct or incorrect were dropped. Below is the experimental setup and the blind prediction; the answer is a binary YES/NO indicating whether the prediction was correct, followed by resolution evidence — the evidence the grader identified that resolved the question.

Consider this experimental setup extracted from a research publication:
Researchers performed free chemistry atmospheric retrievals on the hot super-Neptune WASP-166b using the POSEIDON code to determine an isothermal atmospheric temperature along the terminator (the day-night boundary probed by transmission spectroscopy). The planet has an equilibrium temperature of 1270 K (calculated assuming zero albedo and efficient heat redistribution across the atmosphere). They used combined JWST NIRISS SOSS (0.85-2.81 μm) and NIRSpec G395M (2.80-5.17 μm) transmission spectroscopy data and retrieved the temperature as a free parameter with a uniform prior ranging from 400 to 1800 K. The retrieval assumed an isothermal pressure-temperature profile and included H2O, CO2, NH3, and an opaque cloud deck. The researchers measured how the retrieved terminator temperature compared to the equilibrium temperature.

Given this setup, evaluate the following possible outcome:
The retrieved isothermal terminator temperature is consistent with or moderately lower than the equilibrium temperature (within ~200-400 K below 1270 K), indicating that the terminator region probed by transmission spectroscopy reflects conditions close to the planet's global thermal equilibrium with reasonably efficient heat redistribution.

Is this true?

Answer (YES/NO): NO